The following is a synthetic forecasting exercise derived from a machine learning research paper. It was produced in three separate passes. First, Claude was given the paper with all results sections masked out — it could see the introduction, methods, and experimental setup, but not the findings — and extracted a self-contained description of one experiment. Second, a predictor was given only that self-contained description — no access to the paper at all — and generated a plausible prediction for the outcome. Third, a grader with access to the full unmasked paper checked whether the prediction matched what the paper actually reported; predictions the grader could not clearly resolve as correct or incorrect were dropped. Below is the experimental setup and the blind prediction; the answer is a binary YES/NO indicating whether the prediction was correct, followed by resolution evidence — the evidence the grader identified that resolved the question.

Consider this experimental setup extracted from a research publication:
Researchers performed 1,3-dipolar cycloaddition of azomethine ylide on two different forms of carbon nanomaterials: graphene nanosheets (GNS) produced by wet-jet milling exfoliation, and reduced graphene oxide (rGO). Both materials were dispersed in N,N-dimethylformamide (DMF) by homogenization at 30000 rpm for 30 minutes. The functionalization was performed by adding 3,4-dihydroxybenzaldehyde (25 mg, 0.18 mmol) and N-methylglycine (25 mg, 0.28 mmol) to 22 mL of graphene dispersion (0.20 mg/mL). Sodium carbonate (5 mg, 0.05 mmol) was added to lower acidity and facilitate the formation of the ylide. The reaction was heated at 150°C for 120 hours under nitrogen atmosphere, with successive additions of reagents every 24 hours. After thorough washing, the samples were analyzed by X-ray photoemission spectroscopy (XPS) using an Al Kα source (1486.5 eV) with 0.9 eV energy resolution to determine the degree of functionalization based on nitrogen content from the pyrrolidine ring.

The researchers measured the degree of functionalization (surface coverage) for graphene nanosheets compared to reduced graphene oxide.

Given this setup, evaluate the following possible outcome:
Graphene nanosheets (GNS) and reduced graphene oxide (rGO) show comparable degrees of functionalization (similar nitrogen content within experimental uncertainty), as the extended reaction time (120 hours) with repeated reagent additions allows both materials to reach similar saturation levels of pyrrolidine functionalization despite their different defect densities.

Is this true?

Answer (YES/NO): NO